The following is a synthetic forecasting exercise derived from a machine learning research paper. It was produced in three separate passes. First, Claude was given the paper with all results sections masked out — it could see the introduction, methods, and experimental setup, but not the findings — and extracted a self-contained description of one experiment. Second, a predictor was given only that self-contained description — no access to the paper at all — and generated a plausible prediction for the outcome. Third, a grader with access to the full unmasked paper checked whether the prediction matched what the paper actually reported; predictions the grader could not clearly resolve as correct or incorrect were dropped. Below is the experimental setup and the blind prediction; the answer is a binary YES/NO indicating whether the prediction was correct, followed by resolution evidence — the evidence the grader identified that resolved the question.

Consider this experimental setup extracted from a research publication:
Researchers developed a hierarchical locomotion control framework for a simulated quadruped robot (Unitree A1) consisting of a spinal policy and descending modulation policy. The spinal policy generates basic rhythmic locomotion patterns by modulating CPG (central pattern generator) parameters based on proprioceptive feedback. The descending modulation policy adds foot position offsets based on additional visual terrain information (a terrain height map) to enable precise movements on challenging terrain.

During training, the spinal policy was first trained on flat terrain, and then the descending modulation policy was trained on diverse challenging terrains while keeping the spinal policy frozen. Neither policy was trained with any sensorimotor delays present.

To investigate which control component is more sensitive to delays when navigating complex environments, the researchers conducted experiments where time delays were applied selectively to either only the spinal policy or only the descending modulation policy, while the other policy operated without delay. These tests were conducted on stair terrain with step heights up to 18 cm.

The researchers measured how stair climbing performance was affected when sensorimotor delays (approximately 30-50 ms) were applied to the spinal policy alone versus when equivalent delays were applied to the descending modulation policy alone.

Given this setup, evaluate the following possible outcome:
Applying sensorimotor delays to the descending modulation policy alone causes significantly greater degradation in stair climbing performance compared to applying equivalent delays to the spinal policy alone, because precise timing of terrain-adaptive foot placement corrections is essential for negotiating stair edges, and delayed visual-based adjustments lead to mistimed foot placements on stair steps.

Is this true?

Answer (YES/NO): YES